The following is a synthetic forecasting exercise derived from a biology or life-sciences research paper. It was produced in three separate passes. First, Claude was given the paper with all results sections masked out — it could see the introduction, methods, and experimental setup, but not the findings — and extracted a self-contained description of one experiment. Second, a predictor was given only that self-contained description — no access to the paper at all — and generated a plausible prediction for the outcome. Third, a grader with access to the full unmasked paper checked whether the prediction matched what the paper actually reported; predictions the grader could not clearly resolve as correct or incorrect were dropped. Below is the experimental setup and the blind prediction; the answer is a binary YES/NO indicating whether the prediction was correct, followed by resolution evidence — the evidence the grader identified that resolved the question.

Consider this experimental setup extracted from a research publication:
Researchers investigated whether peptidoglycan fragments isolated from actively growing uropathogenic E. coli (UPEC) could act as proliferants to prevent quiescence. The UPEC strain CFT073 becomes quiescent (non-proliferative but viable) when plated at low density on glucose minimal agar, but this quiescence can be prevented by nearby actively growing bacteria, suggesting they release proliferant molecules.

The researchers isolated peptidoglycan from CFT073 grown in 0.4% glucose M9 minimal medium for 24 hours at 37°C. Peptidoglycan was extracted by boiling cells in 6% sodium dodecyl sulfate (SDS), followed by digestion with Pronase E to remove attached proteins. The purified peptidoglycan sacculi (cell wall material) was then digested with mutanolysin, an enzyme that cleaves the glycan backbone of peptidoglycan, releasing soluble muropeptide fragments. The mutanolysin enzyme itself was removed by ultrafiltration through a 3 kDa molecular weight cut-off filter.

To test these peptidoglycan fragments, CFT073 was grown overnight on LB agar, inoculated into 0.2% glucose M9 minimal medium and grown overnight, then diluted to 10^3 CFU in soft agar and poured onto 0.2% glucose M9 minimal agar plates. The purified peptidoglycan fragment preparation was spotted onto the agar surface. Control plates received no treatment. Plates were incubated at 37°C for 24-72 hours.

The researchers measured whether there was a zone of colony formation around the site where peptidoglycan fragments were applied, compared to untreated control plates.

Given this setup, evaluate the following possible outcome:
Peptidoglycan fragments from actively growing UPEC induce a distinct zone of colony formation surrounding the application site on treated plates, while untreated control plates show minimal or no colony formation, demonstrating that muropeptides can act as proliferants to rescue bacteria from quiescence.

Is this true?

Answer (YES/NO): YES